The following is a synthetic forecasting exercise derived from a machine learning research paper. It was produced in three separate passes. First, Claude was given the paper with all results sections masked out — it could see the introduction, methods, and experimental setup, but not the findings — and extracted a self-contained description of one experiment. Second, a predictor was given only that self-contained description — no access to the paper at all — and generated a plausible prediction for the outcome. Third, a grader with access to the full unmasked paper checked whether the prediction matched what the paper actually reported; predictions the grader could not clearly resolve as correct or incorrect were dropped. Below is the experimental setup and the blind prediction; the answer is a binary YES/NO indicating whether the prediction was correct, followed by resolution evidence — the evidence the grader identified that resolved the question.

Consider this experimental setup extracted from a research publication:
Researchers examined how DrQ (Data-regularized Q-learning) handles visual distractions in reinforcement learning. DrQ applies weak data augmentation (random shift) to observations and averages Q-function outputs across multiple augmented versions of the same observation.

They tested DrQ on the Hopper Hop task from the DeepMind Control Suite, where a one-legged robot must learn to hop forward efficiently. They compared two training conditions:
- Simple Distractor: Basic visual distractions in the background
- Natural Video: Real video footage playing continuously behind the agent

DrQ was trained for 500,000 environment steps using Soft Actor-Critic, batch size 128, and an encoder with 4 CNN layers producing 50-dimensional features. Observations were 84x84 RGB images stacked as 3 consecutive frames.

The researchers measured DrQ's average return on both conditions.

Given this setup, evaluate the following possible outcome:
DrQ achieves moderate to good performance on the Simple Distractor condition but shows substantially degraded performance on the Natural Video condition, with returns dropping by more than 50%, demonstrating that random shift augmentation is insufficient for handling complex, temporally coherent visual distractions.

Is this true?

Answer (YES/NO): YES